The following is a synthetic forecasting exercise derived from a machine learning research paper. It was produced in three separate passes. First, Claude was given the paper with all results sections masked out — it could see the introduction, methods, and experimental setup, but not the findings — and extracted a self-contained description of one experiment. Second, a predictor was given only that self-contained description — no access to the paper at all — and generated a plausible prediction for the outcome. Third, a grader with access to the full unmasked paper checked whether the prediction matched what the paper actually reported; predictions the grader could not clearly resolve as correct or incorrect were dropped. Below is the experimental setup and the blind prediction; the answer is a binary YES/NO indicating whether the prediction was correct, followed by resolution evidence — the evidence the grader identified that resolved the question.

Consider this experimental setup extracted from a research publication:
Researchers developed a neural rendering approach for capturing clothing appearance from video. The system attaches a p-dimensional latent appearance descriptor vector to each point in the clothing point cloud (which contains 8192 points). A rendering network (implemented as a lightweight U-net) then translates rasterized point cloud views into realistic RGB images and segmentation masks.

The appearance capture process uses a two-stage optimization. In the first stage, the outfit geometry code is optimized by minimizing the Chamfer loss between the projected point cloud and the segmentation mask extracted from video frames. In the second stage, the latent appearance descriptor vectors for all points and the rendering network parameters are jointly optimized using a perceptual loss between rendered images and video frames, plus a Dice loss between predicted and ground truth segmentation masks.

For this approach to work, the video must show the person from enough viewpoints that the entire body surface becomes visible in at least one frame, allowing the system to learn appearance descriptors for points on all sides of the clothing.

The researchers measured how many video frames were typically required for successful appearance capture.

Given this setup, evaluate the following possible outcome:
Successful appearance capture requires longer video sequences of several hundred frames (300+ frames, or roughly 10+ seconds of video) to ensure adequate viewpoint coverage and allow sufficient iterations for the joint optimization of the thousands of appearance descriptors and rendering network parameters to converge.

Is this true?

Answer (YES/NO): YES